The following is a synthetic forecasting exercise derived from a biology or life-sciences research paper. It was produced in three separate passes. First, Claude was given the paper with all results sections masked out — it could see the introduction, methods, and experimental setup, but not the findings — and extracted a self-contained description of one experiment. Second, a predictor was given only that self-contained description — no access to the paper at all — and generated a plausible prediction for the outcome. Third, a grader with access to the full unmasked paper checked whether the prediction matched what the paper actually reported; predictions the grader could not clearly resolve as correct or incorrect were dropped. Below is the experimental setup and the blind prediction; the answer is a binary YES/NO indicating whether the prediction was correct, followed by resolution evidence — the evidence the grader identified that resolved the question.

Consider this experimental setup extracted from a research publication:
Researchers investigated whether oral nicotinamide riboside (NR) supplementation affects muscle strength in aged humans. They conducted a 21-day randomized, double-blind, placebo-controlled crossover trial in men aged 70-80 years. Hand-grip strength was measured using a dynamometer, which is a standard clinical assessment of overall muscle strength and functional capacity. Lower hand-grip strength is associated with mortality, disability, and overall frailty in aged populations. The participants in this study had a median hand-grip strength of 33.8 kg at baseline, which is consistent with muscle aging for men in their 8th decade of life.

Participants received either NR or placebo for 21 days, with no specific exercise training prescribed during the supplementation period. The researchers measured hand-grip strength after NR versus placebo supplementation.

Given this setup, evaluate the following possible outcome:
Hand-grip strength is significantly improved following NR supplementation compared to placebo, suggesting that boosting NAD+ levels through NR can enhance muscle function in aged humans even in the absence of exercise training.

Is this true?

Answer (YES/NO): NO